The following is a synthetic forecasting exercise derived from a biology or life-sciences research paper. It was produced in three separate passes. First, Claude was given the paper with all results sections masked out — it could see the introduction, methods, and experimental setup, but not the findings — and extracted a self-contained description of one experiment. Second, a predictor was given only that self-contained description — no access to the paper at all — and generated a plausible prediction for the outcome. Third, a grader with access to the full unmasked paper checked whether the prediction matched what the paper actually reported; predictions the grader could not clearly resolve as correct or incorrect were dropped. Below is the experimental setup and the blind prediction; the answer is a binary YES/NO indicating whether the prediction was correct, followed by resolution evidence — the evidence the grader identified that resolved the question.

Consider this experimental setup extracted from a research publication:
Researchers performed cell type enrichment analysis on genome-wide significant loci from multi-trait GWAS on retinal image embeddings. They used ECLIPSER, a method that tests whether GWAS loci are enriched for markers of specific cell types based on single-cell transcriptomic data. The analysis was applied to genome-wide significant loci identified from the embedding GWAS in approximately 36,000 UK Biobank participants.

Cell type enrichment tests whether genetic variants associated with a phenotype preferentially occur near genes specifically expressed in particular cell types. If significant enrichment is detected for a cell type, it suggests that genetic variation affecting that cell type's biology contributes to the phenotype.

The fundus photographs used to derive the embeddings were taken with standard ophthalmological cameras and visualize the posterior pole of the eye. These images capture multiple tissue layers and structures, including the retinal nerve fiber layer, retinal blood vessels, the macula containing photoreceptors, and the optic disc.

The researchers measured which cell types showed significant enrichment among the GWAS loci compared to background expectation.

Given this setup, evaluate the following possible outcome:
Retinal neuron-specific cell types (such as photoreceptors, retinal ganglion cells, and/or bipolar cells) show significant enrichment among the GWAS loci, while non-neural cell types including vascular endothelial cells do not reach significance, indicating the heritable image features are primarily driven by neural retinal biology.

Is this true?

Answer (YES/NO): NO